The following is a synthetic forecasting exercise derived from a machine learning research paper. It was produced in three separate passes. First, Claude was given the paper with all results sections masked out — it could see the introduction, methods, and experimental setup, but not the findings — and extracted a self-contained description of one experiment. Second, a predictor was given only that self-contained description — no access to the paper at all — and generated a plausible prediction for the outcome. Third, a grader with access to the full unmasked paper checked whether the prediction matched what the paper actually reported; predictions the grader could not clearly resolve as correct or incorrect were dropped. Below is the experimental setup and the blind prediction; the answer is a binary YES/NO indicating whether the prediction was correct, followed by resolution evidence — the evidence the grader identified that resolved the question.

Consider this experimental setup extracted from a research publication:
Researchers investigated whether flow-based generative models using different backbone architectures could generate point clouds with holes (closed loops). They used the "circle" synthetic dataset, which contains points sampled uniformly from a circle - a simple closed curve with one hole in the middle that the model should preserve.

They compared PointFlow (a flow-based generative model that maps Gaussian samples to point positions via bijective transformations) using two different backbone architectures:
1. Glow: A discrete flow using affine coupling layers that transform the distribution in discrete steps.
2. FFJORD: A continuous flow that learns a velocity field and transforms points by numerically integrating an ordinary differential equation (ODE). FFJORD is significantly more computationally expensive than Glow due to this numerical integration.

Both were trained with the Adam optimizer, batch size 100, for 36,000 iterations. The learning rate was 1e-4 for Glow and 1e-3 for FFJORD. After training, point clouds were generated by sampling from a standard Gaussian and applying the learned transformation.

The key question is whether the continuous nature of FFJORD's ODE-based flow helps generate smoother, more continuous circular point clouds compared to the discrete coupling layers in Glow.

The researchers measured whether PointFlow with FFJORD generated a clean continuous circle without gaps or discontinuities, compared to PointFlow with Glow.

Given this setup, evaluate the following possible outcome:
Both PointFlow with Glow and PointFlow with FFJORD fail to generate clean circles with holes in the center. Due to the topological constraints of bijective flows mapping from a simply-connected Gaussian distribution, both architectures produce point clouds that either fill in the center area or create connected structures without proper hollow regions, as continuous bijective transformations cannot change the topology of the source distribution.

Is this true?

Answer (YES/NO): NO